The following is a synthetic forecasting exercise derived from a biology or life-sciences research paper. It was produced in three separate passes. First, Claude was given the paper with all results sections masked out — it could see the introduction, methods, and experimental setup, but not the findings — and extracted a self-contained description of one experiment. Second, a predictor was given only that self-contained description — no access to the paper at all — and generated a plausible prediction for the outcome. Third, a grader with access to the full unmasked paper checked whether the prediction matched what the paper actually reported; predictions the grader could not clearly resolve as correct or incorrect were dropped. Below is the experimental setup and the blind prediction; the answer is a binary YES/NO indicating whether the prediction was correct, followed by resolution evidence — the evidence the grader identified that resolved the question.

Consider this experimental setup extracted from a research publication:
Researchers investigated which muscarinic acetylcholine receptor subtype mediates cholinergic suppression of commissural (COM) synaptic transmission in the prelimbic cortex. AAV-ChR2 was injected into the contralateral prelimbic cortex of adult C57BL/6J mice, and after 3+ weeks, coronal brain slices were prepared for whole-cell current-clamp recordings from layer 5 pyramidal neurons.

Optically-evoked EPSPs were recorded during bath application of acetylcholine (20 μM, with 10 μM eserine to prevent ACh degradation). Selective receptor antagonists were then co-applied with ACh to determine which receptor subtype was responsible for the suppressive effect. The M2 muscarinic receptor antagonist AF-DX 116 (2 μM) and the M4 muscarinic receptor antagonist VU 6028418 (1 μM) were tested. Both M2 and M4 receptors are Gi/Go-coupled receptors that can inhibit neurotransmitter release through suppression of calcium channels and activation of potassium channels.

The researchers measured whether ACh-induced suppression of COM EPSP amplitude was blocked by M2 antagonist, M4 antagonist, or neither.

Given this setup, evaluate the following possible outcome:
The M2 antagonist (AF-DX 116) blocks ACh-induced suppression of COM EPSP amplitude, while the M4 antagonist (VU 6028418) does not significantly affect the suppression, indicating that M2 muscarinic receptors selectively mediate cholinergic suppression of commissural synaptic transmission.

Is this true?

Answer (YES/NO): NO